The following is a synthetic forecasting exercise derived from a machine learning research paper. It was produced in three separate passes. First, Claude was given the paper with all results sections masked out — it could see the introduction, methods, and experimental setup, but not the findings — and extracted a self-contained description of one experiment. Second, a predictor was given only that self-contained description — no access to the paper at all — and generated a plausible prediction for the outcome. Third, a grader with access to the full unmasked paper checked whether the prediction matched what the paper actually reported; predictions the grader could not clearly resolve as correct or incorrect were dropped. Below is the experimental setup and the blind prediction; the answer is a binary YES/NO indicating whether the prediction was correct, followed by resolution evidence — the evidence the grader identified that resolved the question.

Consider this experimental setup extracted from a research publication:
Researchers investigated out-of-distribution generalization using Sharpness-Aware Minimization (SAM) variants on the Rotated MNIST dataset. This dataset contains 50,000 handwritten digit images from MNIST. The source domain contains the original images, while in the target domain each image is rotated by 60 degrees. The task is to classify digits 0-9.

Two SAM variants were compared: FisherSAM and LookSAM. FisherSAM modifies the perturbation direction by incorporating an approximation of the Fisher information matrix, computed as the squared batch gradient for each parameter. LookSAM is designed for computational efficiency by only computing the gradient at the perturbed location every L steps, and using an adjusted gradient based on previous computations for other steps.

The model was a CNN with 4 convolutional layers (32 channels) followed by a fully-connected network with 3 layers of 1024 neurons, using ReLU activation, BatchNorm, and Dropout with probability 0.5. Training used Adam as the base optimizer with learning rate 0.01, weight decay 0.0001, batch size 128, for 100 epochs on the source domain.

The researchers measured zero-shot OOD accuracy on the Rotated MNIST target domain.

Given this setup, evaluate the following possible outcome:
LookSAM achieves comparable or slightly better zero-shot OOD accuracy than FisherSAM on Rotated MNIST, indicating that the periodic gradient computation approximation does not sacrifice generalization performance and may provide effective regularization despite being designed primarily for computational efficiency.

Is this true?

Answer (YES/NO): NO